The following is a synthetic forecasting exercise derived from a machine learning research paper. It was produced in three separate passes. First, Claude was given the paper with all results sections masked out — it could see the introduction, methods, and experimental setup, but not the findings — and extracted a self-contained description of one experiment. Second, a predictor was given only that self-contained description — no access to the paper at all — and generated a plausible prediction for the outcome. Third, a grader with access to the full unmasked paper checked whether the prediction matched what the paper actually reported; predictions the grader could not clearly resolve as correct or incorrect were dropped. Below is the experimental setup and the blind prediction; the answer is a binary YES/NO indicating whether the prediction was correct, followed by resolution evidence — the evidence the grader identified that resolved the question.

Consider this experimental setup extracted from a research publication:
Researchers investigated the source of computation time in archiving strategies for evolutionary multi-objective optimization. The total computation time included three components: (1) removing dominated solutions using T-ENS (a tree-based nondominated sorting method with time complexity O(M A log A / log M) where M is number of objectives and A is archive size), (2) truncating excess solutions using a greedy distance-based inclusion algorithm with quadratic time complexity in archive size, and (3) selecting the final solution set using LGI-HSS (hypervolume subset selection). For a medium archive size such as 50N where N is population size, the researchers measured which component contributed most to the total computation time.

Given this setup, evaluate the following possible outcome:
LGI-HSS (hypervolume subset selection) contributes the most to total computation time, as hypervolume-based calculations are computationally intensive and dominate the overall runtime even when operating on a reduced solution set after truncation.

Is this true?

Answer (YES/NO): NO